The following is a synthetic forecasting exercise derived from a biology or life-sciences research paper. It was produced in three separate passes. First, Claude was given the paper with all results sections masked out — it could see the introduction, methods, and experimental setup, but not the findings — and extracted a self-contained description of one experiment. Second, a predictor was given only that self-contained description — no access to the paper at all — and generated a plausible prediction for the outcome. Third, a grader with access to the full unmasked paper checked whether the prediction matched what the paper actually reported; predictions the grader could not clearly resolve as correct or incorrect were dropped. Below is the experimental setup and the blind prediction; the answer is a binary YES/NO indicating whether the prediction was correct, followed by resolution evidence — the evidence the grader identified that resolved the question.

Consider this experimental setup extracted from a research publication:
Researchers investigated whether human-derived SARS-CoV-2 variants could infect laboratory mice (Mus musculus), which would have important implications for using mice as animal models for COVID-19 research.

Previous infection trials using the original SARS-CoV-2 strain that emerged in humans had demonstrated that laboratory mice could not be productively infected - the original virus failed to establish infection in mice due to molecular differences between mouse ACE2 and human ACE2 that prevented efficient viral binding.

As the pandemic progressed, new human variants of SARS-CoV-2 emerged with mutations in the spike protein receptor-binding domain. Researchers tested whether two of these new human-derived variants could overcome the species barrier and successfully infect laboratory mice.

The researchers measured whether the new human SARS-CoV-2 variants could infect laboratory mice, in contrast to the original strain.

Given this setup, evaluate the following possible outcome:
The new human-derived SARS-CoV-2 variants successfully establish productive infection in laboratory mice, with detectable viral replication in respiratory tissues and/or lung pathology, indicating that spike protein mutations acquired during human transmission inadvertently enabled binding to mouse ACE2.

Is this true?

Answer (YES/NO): YES